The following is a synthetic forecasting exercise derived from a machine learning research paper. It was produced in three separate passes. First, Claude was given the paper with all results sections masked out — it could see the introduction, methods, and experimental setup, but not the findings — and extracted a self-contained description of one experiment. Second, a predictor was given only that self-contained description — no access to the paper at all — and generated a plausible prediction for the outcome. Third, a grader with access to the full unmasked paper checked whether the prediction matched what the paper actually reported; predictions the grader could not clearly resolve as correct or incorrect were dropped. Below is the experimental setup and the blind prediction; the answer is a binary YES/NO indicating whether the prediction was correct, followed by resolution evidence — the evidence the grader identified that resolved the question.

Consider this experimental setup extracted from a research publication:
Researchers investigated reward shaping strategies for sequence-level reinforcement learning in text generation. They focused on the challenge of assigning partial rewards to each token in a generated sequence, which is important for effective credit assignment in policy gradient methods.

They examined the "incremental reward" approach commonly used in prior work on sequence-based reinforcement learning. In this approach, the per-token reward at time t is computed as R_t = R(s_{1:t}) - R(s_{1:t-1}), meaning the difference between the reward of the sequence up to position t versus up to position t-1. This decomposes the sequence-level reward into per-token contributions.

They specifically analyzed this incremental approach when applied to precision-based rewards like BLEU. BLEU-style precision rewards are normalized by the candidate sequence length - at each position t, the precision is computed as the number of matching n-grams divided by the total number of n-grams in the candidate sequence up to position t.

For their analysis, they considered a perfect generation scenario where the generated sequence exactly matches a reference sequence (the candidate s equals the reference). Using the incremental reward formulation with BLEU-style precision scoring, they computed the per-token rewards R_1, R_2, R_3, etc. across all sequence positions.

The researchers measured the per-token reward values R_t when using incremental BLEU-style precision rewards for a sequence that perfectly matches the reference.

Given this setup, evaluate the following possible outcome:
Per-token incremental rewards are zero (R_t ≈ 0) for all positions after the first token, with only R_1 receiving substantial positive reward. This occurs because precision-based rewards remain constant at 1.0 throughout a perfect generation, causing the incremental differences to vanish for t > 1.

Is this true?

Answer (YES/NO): YES